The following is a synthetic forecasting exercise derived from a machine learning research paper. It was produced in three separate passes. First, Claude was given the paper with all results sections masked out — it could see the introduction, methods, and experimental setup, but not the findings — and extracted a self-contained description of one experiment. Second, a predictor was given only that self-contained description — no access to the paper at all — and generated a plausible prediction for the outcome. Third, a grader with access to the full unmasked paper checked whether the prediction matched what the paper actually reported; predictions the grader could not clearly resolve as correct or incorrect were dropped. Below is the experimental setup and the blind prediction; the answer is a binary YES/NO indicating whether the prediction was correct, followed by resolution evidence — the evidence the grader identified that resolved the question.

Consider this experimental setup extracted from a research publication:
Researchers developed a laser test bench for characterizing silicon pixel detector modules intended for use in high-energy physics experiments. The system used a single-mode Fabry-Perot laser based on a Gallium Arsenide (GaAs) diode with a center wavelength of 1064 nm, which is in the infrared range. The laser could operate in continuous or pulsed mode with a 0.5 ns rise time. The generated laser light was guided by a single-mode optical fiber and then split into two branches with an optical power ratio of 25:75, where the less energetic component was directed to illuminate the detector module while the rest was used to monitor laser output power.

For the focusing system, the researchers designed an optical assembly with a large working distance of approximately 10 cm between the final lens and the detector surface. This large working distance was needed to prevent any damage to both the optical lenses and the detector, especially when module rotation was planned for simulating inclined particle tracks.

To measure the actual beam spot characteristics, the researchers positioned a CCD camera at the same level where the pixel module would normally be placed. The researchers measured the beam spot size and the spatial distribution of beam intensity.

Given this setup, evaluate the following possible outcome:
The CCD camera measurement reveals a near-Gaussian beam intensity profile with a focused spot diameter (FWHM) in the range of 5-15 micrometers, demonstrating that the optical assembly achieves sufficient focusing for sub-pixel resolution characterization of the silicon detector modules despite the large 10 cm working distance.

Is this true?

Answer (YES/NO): YES